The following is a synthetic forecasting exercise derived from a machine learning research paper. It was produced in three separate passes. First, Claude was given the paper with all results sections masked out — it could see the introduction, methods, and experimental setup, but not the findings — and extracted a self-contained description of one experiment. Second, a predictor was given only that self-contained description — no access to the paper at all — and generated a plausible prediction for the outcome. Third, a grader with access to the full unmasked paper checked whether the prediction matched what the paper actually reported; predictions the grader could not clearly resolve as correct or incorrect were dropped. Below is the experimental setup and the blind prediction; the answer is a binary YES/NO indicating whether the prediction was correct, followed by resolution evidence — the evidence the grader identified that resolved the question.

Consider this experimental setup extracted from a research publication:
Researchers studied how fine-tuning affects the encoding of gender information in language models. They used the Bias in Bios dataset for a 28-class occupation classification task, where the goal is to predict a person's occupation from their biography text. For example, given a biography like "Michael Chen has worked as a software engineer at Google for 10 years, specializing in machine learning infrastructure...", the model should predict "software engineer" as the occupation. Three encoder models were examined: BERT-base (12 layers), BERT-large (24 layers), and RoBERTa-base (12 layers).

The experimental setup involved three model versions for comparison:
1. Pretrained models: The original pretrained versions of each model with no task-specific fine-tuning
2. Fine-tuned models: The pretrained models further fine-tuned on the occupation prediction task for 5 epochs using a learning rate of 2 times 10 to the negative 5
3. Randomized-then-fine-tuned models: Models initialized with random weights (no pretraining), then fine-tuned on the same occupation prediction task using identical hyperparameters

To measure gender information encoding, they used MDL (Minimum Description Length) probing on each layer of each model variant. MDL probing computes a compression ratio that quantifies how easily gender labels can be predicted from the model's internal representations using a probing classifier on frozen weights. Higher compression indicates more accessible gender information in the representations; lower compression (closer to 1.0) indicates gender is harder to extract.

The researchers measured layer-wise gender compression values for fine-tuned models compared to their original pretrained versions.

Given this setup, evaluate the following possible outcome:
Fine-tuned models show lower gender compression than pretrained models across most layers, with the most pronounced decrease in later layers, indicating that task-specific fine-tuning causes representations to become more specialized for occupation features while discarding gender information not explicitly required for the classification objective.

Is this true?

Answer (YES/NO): YES